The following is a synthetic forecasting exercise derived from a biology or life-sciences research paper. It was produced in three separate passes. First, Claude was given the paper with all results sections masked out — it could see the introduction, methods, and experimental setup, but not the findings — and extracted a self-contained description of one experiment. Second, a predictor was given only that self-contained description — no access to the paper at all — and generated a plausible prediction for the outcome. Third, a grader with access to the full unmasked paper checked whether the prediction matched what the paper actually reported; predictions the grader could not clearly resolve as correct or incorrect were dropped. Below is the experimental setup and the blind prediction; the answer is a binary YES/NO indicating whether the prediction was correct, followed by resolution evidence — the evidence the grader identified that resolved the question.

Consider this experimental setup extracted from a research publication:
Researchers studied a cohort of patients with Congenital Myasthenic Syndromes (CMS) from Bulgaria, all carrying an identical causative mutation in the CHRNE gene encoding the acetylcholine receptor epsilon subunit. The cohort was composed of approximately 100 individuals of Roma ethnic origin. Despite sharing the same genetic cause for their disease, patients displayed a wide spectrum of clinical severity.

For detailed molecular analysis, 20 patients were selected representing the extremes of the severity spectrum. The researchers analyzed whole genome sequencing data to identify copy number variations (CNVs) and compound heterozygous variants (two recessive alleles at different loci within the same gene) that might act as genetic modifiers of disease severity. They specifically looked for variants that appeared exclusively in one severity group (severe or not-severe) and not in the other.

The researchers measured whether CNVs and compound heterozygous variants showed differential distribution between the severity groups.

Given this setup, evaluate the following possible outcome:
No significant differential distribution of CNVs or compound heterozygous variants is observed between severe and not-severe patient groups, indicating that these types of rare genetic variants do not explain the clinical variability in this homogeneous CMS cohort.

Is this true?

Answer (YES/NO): NO